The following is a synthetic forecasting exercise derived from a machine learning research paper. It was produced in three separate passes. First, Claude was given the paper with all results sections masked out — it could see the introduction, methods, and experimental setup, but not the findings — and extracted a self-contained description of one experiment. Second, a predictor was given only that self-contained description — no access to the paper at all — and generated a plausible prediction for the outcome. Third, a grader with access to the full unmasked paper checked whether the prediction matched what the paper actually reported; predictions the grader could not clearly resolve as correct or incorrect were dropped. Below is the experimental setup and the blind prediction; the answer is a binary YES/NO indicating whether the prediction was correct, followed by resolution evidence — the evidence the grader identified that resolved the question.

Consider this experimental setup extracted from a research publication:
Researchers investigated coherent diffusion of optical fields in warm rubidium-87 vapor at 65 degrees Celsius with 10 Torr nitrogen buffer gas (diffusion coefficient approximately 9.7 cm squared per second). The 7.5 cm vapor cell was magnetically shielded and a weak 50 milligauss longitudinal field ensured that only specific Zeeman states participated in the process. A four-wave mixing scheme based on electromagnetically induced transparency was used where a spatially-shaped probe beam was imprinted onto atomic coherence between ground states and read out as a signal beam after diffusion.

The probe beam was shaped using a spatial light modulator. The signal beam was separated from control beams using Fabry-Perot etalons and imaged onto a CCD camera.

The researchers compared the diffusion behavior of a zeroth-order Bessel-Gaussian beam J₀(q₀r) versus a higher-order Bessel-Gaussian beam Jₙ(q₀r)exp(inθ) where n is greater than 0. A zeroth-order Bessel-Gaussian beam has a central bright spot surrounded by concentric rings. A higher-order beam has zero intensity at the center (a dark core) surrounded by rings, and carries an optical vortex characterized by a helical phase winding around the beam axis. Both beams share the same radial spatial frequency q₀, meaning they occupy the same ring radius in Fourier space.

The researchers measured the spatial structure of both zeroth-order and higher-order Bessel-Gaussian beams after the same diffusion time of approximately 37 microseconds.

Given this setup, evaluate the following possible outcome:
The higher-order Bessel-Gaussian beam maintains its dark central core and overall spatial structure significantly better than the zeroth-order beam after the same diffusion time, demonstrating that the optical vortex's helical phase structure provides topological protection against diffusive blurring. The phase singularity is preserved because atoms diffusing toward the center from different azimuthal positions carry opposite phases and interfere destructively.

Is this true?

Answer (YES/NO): NO